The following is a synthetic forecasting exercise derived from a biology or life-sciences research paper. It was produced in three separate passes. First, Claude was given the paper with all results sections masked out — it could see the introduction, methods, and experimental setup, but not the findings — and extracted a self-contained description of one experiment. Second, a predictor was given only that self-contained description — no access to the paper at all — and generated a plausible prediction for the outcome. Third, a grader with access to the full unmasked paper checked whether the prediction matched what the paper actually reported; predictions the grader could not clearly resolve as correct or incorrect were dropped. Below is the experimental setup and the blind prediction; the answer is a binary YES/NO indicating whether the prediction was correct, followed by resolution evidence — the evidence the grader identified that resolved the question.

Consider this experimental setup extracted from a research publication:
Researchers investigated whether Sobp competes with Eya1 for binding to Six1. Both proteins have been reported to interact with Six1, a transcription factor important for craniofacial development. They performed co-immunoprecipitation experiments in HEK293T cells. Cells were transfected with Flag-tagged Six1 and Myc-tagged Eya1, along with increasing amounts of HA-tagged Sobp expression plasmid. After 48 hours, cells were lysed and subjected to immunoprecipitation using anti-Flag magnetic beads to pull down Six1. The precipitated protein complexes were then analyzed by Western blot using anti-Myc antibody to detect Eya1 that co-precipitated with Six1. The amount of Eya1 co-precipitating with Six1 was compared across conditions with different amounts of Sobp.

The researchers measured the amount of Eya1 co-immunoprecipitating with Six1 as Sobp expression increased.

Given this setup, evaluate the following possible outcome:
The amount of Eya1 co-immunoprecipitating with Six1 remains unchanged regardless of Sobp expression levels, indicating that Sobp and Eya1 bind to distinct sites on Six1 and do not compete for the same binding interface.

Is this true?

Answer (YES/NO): NO